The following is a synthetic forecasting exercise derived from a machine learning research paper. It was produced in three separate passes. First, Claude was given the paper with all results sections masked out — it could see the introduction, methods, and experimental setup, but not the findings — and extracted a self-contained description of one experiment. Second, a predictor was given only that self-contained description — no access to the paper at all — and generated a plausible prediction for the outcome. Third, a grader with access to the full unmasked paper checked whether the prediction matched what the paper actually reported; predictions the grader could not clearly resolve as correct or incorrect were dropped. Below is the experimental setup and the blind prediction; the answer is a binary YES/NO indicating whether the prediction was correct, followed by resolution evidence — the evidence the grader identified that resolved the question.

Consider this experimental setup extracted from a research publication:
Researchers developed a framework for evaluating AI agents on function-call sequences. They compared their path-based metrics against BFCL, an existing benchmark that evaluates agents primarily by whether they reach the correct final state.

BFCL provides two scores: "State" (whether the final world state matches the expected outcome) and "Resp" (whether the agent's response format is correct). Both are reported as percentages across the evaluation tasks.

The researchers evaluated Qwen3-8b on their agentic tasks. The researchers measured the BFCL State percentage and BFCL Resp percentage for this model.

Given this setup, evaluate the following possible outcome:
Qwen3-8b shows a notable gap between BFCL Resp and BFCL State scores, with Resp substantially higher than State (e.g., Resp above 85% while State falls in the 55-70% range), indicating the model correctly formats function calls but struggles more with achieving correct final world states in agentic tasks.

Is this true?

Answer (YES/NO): NO